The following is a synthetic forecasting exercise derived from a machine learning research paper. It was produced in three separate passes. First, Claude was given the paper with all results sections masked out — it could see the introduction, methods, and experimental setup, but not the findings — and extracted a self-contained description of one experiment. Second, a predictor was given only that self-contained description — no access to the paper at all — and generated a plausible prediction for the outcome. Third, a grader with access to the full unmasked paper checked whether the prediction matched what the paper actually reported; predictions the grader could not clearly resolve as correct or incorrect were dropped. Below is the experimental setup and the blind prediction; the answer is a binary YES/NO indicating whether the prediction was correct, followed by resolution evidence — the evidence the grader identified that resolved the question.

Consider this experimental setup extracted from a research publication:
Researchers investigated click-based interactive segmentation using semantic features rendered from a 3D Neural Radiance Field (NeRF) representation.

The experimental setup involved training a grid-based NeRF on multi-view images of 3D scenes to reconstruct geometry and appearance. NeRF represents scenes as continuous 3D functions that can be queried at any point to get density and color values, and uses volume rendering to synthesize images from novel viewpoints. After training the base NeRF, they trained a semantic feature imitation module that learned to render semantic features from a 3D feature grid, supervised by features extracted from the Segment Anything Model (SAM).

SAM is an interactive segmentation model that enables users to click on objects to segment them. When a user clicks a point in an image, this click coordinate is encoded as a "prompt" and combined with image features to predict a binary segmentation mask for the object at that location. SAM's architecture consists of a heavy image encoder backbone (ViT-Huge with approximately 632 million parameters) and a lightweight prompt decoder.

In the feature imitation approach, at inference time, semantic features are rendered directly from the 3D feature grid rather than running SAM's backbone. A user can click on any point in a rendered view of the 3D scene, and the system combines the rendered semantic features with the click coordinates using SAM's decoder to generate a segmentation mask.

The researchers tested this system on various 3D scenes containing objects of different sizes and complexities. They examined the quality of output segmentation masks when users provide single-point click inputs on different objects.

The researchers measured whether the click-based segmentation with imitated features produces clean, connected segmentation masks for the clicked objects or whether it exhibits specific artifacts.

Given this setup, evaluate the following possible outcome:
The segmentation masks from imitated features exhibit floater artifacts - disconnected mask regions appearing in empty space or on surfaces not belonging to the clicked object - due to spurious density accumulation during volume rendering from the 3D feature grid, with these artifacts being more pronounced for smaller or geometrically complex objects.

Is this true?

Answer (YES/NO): NO